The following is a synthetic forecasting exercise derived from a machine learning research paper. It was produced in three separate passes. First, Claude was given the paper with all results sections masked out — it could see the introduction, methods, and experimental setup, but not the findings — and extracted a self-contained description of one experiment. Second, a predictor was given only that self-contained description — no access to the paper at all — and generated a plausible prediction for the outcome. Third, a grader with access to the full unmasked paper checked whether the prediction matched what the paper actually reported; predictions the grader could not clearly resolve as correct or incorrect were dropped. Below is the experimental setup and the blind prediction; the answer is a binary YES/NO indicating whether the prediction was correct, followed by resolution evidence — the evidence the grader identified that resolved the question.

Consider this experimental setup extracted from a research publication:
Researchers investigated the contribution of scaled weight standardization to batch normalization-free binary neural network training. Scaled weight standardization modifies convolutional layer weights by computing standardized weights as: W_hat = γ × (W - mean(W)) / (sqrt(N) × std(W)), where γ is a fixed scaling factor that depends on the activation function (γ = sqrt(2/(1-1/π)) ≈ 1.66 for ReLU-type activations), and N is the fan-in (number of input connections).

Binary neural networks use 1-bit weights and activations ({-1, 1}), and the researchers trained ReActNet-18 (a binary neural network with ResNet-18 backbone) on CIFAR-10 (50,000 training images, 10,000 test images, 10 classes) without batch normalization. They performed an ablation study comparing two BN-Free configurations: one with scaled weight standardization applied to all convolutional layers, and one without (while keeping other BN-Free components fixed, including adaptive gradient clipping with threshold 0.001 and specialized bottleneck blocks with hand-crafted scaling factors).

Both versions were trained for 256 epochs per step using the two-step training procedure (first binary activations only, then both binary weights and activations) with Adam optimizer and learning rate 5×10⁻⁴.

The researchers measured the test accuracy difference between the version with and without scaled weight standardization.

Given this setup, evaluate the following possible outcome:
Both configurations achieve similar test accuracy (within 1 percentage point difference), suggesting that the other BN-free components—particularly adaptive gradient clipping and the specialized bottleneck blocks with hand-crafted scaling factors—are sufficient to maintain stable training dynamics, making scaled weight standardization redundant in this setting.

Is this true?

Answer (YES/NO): YES